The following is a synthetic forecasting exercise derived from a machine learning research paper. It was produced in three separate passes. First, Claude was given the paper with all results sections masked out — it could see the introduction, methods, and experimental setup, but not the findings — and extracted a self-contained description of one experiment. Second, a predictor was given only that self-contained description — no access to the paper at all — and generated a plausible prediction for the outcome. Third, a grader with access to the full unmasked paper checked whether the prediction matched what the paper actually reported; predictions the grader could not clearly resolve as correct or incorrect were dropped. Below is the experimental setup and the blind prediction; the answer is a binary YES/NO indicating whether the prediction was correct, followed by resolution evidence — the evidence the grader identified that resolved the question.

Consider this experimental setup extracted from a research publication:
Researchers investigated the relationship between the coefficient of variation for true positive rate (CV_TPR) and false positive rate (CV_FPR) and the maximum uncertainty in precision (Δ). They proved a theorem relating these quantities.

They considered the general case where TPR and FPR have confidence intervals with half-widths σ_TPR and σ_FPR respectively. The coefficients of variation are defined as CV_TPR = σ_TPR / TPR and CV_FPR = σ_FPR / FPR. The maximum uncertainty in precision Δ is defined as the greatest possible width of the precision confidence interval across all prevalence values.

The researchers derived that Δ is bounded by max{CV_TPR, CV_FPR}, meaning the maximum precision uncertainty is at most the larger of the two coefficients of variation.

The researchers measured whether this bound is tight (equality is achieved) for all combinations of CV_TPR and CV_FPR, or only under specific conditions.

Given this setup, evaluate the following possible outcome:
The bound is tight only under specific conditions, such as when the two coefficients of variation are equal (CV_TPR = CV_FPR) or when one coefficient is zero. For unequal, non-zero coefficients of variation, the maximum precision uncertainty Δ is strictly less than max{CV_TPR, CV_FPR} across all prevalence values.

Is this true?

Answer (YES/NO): NO